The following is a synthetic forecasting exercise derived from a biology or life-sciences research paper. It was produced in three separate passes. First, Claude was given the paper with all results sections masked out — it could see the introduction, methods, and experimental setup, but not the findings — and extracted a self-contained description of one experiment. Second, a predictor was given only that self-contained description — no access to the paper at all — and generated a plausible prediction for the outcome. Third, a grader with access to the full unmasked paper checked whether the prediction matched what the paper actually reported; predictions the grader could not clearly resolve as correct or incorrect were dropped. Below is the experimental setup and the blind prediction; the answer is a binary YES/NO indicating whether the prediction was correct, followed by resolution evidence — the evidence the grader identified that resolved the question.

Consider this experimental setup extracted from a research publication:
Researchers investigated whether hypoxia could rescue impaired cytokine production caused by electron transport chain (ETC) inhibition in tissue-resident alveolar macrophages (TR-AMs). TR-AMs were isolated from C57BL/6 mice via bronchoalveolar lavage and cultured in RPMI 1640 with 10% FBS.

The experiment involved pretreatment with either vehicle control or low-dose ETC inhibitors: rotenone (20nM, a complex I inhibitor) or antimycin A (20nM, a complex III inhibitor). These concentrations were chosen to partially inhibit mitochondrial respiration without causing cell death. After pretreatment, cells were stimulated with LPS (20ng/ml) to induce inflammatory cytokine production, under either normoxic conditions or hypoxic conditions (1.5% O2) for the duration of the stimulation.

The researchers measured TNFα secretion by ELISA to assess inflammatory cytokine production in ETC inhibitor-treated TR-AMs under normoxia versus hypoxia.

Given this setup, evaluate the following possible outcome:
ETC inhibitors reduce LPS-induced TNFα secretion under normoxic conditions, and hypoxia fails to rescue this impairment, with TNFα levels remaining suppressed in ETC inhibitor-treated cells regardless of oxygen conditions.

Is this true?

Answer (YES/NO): NO